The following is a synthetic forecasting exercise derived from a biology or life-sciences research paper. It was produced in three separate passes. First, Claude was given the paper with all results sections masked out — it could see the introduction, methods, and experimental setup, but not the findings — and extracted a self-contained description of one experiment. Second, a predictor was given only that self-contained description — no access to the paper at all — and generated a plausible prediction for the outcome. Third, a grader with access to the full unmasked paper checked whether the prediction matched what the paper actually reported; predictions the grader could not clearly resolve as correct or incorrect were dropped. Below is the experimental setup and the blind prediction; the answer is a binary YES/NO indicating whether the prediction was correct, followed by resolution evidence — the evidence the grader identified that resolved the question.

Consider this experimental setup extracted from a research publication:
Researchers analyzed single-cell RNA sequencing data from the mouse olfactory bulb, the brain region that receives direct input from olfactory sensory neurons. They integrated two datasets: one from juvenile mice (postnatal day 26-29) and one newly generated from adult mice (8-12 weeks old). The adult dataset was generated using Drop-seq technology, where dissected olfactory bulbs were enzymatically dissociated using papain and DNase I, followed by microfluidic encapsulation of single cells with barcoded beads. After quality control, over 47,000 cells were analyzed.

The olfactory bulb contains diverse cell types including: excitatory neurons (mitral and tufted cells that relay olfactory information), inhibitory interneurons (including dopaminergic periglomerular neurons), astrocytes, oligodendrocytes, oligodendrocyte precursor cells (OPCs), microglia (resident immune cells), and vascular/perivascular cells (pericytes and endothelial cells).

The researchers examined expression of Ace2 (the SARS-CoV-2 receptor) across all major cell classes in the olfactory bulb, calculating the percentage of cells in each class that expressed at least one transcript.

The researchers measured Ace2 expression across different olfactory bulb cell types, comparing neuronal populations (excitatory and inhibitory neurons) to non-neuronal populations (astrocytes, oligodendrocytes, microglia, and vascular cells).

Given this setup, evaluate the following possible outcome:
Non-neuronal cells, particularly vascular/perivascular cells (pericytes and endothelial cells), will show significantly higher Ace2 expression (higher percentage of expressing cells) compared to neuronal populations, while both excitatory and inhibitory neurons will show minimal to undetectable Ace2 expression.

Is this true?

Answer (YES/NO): NO